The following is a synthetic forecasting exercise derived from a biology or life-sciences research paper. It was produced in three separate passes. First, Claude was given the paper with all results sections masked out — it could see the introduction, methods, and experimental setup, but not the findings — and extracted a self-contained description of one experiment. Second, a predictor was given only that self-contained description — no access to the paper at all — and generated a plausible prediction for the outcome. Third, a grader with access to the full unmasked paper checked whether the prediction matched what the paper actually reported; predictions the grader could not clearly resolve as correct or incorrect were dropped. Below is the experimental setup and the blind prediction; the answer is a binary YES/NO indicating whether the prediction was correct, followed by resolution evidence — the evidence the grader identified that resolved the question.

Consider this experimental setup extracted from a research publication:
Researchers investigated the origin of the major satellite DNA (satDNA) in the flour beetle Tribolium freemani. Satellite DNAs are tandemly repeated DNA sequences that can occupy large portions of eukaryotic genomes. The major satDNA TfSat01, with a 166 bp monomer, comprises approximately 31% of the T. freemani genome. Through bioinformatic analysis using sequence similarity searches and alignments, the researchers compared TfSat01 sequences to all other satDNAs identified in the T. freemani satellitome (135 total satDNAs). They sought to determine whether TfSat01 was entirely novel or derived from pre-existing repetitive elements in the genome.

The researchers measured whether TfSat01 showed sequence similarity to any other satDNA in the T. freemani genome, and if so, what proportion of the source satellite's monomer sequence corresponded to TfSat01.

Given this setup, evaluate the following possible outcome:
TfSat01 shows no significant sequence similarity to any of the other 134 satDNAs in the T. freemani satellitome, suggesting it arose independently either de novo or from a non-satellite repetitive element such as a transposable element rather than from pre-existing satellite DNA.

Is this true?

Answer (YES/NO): NO